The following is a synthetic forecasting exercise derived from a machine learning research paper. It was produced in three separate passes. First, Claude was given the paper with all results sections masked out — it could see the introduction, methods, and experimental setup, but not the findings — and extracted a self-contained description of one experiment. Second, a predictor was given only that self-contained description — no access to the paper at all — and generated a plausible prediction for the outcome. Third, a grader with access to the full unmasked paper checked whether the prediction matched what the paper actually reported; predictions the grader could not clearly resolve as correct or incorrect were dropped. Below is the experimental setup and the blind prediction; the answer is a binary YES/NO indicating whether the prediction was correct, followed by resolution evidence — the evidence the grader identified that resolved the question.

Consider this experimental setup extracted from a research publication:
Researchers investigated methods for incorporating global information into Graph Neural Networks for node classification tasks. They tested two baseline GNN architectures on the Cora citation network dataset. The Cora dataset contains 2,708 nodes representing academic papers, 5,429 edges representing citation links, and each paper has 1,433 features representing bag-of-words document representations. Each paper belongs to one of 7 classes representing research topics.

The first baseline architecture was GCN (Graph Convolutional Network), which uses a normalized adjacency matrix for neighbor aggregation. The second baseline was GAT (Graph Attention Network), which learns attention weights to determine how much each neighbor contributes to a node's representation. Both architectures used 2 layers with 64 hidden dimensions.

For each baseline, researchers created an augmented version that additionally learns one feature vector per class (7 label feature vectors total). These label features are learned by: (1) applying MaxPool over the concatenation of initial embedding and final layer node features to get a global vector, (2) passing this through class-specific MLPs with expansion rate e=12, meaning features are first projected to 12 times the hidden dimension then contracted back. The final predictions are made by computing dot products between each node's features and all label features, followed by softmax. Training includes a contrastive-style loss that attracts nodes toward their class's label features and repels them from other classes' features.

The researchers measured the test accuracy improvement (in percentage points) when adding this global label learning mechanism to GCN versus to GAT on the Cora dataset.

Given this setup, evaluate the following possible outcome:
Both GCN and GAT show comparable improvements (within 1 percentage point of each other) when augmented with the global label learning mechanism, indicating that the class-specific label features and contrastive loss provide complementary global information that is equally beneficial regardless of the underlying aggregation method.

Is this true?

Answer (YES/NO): NO